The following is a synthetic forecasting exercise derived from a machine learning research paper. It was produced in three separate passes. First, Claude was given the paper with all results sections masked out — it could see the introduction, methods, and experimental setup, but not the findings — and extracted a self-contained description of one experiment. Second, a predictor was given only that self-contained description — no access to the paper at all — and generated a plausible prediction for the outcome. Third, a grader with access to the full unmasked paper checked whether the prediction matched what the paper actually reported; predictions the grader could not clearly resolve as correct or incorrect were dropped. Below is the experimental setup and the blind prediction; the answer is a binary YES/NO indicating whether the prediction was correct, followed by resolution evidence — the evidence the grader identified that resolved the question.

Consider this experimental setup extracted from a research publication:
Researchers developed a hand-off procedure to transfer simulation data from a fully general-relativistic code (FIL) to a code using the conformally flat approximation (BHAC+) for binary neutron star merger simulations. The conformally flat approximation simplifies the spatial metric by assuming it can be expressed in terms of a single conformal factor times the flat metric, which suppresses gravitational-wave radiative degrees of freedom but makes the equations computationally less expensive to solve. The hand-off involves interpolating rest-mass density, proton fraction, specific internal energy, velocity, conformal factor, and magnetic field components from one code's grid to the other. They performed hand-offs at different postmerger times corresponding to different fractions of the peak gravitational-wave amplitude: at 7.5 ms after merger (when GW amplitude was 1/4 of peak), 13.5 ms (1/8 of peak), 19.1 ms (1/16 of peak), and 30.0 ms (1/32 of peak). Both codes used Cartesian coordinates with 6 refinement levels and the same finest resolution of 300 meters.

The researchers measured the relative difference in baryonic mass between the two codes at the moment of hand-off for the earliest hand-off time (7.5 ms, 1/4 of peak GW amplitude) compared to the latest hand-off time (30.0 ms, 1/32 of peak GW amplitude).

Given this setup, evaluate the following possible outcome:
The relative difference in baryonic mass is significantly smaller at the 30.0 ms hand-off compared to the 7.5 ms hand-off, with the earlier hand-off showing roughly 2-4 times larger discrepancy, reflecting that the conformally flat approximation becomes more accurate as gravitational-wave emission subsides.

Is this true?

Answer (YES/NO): NO